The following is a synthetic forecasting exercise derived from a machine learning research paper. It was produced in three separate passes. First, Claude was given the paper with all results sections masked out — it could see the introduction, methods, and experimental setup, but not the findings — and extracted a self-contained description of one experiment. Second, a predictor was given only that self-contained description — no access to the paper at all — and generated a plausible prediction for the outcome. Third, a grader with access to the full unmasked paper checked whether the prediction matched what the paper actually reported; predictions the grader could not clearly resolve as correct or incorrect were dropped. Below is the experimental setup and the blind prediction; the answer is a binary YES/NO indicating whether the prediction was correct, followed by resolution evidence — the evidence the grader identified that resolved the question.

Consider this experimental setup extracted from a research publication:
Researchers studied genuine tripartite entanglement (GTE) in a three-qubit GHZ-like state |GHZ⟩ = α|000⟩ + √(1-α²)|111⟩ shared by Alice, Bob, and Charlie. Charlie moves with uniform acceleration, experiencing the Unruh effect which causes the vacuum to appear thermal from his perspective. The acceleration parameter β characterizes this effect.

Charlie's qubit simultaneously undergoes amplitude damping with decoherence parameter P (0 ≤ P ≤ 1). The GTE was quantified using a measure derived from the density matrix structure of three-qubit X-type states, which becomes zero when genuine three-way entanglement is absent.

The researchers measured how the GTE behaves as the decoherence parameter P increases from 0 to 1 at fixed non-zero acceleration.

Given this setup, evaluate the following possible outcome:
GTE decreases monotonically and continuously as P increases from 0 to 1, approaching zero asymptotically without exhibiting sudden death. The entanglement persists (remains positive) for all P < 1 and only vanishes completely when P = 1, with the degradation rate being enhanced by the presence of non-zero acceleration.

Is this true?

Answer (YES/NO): NO